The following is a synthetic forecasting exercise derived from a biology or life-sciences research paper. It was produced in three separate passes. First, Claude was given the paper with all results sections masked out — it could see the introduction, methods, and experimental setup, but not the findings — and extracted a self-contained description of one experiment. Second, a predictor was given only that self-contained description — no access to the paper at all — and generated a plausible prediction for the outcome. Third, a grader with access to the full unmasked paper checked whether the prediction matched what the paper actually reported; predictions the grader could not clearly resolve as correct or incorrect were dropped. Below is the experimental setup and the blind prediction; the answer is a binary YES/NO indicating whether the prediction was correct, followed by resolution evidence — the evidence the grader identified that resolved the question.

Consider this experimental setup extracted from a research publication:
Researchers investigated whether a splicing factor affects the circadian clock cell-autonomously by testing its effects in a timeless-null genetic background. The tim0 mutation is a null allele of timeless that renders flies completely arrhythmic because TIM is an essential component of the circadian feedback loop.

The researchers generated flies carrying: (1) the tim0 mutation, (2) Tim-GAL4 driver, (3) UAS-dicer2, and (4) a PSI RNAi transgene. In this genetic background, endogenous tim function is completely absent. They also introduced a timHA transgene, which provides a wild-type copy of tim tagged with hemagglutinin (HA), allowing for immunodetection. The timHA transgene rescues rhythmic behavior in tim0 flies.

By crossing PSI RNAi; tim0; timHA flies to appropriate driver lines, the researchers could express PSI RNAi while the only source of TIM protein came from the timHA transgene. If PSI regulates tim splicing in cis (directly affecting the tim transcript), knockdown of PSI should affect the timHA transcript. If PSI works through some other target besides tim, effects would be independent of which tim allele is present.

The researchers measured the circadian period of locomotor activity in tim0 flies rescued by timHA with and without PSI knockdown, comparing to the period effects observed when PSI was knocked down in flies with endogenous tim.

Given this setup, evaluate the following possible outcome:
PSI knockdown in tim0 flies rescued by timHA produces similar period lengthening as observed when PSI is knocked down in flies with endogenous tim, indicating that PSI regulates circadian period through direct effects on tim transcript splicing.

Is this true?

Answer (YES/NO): NO